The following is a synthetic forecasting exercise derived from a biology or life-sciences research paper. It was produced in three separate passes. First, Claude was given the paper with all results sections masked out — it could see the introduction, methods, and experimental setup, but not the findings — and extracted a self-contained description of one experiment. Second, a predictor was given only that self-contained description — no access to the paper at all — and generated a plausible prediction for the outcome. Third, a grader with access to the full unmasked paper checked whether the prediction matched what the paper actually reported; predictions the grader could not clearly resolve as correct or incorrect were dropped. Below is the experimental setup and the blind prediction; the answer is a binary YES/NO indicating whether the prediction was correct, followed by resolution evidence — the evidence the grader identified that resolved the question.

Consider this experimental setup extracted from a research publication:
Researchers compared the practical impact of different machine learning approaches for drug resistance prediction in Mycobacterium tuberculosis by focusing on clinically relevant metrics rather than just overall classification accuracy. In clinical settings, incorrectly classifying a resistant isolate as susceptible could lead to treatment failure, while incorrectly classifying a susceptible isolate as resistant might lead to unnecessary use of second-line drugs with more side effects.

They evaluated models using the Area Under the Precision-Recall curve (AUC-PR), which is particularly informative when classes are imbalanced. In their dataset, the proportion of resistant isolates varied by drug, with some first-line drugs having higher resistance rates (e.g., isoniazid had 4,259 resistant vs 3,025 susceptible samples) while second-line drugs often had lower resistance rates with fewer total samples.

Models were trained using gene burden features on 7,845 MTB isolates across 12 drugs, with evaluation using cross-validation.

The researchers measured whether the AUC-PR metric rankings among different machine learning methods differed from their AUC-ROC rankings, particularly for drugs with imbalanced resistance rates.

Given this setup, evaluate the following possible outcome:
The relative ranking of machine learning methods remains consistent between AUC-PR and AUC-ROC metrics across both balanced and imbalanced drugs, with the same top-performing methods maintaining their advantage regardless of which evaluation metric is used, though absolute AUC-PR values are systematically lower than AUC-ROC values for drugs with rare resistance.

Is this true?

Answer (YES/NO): NO